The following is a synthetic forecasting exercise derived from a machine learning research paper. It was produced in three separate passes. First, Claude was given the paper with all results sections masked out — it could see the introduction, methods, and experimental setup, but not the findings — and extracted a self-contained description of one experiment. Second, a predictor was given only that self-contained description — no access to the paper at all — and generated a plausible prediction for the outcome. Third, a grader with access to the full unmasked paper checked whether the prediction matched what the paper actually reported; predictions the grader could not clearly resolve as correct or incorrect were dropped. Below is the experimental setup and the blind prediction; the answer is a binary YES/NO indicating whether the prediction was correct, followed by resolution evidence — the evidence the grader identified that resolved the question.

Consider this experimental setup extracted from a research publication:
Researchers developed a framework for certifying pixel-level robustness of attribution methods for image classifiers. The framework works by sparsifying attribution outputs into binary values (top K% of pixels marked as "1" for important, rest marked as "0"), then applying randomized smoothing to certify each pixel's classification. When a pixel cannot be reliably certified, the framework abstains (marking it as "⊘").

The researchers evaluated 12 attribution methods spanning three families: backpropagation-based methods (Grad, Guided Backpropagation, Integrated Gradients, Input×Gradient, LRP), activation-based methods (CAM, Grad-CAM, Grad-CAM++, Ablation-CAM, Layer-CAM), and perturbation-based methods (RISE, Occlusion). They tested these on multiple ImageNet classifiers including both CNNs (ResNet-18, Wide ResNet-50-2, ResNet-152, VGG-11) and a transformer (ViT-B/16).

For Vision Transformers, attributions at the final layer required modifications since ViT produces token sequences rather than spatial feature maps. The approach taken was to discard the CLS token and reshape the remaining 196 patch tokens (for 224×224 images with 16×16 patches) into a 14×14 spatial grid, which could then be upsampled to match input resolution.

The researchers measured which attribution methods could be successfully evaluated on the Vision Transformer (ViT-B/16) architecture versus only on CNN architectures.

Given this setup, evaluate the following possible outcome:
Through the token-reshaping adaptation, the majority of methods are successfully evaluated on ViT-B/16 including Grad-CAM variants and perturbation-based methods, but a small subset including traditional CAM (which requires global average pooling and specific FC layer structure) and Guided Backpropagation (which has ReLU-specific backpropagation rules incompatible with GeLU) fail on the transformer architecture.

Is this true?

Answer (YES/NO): NO